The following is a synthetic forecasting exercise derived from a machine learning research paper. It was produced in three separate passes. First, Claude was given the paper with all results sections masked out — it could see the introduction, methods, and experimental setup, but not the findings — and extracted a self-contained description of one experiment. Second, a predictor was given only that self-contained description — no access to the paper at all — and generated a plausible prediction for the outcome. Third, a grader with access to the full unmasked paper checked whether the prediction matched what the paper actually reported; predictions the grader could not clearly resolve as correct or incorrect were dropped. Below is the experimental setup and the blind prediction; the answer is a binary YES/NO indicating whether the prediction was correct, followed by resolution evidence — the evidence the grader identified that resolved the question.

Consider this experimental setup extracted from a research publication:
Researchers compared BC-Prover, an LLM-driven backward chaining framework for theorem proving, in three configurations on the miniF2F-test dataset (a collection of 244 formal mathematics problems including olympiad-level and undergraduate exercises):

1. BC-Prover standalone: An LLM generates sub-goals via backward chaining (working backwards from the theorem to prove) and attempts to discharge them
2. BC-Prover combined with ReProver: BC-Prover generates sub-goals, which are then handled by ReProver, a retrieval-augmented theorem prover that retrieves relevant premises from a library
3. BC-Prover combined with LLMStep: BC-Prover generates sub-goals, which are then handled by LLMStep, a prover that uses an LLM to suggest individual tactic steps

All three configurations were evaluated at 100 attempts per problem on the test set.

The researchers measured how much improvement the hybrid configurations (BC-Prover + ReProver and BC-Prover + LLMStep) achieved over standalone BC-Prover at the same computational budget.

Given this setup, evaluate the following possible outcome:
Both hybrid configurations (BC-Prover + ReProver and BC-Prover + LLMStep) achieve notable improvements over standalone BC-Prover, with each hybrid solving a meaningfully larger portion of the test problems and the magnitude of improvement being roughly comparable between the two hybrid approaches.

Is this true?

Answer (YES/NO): NO